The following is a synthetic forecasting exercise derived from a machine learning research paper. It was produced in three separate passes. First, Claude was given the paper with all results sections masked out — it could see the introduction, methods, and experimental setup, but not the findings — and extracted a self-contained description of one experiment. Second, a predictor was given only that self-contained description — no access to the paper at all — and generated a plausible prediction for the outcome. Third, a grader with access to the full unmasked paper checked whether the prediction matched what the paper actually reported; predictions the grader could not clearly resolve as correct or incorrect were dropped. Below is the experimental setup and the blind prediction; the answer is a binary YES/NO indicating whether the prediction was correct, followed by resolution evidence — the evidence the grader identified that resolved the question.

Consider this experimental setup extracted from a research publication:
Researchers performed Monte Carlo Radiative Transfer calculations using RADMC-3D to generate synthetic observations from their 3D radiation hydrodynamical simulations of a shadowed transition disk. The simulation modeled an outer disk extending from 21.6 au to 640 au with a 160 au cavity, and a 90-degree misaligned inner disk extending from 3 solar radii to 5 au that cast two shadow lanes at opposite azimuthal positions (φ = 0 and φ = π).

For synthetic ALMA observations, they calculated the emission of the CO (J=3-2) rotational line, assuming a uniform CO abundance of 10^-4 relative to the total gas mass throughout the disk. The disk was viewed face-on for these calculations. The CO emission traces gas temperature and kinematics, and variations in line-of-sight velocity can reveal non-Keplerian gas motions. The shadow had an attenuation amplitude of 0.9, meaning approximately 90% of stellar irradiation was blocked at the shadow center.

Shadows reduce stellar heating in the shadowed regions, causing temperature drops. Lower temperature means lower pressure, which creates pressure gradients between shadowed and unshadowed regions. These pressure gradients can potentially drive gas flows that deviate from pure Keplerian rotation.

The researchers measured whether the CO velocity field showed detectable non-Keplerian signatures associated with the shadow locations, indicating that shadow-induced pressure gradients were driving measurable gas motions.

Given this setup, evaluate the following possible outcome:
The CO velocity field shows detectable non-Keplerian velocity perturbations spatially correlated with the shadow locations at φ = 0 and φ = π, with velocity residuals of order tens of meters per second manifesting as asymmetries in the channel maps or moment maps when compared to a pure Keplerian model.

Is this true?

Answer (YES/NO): NO